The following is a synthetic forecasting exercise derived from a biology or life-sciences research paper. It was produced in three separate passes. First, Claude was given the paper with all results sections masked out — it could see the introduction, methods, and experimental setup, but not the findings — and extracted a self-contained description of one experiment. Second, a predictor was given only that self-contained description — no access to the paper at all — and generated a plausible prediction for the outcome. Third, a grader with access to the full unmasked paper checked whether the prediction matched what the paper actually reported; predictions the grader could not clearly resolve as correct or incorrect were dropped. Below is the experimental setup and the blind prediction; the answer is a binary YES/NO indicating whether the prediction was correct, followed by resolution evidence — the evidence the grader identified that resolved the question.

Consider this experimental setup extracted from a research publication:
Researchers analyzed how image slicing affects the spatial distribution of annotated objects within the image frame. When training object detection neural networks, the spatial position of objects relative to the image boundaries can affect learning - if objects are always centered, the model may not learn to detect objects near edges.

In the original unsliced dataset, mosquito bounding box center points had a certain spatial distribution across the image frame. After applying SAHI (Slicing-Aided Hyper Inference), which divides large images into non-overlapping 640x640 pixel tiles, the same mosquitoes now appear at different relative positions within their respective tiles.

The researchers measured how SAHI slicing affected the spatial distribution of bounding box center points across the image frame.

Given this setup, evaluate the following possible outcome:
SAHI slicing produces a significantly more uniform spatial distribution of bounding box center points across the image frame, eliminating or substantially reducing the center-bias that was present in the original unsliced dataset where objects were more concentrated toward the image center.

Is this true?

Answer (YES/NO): YES